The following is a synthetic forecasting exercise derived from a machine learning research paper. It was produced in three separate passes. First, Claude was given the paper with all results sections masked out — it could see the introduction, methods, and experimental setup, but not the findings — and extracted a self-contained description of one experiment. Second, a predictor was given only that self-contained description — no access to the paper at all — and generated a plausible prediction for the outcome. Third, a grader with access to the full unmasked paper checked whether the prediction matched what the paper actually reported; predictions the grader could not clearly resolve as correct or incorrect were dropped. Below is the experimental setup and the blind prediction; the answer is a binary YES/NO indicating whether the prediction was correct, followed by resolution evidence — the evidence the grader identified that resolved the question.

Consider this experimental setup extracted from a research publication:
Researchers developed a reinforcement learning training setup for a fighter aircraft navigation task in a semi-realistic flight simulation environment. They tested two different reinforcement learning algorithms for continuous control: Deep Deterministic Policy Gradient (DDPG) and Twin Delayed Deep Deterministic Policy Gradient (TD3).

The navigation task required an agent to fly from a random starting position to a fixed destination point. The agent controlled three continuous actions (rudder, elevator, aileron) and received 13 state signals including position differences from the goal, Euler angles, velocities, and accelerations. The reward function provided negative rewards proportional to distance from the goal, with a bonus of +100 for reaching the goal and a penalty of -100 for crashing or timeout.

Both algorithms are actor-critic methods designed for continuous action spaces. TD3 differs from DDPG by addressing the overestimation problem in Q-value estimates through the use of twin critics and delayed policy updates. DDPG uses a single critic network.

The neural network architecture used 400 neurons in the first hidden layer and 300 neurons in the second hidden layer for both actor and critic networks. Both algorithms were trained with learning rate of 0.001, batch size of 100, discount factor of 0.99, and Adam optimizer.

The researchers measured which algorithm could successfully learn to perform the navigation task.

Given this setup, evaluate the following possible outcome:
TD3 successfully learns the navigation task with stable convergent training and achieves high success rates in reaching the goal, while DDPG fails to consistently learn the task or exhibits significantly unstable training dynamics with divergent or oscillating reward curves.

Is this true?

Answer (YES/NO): YES